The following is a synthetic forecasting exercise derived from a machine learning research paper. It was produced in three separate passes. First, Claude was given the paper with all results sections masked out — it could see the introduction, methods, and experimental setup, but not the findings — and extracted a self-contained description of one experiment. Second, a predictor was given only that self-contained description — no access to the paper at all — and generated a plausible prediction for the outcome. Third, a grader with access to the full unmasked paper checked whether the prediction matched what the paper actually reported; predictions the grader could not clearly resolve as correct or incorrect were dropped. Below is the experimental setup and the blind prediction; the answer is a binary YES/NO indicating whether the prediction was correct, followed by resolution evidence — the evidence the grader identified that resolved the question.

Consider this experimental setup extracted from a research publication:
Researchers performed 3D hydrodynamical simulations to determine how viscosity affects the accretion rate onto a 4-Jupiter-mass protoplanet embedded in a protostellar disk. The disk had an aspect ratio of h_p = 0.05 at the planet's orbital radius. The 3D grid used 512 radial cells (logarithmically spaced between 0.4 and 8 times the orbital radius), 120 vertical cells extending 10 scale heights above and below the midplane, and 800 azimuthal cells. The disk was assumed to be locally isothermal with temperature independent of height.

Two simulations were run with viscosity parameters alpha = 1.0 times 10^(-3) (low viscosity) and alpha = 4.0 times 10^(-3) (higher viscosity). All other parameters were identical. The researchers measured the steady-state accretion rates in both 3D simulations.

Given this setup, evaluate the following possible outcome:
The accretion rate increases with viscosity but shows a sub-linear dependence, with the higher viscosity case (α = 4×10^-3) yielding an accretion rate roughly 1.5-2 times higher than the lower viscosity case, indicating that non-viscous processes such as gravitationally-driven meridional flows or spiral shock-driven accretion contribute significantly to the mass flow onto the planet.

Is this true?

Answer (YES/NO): NO